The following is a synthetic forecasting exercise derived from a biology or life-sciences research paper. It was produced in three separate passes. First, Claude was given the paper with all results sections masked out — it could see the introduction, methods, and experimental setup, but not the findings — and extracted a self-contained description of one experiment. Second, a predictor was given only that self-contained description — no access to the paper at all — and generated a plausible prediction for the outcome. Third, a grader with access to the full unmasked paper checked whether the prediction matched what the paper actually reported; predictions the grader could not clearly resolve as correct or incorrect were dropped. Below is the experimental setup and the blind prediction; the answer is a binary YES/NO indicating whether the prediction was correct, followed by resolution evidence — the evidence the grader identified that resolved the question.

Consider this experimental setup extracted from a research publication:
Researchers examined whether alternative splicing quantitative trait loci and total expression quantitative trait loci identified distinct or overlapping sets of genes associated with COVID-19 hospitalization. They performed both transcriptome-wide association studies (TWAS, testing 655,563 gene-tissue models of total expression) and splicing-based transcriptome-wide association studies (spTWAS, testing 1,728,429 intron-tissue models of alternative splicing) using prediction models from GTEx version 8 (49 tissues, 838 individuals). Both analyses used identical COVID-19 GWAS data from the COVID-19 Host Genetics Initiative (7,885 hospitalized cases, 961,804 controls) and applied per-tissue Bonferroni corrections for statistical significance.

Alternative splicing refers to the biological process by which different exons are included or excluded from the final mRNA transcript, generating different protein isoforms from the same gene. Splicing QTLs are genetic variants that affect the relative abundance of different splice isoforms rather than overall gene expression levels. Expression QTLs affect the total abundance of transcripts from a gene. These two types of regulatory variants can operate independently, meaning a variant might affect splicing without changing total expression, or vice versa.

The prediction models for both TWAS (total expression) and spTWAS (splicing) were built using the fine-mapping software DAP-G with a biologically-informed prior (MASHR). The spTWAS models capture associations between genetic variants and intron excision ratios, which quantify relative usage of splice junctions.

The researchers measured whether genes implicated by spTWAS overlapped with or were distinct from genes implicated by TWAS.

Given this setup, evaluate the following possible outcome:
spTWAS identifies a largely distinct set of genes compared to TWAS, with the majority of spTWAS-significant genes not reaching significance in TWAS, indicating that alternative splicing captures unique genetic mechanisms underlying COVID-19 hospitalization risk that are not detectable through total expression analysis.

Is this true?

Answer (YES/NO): NO